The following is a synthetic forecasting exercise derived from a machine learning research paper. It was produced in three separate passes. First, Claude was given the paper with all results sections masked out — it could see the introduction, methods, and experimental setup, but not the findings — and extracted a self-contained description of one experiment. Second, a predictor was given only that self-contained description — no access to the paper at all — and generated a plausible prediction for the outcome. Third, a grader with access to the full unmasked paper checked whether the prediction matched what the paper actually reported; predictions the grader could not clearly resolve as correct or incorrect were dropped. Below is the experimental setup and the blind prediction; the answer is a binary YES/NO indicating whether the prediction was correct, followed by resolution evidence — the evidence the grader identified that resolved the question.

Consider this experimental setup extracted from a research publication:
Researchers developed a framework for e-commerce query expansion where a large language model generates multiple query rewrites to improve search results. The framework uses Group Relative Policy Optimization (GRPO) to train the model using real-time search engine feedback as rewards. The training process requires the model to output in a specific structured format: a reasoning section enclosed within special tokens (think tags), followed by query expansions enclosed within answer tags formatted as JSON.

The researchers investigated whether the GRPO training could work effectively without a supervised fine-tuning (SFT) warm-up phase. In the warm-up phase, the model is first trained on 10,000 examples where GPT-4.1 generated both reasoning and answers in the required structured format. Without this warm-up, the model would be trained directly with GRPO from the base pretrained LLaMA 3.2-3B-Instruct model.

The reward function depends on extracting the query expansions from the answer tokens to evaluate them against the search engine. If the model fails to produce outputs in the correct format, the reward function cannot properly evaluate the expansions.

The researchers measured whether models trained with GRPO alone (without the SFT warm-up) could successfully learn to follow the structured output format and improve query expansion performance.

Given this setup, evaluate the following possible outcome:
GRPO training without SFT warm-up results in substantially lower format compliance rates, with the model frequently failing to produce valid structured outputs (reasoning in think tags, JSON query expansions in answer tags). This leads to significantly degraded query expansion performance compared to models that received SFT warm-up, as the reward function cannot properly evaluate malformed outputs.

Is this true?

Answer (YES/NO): YES